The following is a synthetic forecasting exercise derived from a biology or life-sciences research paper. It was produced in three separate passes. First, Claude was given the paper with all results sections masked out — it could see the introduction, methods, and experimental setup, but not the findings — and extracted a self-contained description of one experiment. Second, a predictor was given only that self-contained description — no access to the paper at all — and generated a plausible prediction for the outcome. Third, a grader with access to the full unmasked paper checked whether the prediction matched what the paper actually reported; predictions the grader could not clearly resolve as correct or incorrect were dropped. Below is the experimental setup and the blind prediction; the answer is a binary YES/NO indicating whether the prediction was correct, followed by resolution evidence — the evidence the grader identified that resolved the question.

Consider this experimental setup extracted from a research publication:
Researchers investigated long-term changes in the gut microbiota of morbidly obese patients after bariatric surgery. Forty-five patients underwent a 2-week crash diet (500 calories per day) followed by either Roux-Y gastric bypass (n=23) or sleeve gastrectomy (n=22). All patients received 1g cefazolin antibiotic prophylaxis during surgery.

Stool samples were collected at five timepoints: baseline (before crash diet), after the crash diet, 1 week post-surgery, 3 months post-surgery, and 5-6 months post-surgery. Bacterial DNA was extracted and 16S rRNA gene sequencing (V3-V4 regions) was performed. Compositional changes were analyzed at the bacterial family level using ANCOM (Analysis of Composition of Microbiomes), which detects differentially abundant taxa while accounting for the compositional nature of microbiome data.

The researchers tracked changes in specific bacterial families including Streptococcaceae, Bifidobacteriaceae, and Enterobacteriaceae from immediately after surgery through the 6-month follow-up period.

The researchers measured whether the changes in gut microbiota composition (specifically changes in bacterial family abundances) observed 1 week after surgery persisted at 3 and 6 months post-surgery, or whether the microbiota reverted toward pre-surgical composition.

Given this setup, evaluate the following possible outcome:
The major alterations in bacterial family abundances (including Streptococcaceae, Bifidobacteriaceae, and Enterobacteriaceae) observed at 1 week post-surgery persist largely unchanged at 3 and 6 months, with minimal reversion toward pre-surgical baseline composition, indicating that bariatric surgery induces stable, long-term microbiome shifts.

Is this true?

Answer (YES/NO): YES